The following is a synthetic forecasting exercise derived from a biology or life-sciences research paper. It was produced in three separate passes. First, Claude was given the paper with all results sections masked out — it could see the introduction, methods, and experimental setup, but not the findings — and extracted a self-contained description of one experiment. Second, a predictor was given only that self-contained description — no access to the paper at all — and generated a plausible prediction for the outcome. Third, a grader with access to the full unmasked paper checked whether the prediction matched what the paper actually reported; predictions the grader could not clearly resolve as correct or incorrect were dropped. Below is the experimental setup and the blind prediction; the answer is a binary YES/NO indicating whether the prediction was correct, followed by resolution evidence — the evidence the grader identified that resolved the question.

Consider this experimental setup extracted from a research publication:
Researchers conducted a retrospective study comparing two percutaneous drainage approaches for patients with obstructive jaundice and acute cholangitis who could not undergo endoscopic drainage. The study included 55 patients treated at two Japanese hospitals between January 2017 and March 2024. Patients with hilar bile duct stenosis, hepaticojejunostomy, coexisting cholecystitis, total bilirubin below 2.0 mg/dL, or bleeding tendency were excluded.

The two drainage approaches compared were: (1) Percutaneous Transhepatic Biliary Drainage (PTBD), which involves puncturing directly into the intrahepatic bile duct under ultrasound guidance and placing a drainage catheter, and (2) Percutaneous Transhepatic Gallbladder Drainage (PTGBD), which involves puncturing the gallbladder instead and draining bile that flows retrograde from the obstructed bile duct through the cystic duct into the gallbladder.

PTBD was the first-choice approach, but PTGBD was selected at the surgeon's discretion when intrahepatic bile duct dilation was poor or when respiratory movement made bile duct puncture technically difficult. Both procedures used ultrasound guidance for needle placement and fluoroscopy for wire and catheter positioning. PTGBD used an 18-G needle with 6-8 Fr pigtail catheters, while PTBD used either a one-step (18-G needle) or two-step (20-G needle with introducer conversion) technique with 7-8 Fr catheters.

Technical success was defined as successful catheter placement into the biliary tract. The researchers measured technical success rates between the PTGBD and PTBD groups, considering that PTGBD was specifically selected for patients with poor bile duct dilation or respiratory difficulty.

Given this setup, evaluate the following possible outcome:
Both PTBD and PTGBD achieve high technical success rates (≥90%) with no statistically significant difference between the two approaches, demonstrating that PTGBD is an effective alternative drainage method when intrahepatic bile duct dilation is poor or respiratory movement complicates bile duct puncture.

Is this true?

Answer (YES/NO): NO